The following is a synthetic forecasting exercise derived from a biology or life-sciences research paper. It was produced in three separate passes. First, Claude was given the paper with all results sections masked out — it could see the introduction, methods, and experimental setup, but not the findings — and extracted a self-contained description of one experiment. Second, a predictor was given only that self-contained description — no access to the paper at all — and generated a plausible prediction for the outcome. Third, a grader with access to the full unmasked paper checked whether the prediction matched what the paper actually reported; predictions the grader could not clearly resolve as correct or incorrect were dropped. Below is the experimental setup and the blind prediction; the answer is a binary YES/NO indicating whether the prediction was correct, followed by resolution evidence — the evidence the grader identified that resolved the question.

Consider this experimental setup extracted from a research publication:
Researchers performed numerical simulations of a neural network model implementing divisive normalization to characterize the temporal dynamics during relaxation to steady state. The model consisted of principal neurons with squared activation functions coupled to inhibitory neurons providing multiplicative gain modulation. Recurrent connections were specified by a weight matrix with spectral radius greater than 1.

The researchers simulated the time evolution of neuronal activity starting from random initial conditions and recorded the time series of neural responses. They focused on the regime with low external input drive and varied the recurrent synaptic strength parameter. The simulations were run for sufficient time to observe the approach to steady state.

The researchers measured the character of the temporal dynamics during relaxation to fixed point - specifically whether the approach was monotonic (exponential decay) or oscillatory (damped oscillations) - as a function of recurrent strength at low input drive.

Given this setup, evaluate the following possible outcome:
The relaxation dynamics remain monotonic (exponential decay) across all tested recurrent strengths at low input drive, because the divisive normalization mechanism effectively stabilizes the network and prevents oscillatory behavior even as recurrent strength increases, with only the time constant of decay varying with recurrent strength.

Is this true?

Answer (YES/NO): NO